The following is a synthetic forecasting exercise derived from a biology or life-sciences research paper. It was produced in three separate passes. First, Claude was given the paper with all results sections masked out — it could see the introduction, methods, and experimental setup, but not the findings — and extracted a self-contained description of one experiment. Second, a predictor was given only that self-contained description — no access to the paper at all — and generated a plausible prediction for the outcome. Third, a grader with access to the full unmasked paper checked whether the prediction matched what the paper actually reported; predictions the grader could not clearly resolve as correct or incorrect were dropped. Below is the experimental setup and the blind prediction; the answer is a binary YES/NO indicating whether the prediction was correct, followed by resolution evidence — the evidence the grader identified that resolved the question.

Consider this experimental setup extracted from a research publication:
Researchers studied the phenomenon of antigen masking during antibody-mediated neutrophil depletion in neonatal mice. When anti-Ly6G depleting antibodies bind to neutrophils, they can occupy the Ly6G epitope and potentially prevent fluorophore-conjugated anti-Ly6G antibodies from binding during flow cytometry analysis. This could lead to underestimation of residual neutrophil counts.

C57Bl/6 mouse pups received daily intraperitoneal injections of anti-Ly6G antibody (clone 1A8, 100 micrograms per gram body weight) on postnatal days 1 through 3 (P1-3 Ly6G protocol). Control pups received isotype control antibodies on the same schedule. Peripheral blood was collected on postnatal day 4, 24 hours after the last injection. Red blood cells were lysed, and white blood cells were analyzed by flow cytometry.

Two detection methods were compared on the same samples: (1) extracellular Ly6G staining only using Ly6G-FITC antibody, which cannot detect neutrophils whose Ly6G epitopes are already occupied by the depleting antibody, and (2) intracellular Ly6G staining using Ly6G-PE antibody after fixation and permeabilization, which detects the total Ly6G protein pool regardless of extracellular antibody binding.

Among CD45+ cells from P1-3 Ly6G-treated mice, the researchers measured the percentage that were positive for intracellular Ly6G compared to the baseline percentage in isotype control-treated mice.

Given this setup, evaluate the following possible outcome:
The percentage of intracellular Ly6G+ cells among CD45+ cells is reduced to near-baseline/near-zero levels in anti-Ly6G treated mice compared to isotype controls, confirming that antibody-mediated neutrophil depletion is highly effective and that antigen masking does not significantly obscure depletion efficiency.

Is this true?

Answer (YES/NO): NO